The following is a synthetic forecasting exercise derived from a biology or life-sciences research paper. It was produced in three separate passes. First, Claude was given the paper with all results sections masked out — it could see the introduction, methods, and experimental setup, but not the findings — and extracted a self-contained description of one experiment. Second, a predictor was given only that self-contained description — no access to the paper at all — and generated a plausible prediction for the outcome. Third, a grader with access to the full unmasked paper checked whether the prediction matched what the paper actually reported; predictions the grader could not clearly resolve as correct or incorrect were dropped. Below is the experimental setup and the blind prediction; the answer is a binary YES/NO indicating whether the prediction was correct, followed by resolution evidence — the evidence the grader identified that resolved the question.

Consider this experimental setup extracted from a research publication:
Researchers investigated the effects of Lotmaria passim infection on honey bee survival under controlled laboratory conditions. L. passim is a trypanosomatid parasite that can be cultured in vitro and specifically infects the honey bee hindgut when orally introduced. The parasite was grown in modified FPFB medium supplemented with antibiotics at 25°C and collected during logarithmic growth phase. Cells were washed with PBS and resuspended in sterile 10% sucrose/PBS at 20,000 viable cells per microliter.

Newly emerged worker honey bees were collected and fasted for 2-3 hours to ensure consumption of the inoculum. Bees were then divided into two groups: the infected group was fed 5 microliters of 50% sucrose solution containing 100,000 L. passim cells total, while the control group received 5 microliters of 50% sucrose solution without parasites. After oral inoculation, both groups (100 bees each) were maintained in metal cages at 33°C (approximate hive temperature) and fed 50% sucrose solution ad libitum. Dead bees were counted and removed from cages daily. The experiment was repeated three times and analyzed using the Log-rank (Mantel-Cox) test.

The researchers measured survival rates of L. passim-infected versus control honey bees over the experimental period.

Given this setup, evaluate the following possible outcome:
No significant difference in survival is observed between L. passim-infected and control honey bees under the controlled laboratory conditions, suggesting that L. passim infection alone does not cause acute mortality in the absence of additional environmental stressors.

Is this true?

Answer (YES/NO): NO